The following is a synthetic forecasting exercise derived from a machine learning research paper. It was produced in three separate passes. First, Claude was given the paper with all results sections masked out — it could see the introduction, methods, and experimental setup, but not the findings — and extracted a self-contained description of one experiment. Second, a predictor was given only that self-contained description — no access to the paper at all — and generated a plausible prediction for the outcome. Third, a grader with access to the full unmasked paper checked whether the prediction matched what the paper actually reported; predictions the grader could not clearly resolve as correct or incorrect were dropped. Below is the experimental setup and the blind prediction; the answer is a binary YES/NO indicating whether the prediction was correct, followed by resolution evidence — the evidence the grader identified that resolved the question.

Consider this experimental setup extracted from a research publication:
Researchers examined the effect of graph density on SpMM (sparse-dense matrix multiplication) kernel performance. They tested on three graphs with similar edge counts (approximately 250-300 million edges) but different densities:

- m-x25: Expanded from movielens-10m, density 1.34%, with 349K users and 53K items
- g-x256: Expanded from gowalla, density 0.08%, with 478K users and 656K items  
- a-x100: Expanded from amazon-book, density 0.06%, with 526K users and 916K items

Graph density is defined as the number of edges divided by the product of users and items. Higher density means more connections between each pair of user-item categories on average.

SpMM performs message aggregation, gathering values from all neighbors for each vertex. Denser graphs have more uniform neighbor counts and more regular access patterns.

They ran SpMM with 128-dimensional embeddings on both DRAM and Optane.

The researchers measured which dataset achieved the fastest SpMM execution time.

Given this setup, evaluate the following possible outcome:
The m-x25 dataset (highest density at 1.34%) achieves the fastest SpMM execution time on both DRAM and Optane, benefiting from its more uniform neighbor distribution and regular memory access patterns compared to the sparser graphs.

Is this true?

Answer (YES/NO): YES